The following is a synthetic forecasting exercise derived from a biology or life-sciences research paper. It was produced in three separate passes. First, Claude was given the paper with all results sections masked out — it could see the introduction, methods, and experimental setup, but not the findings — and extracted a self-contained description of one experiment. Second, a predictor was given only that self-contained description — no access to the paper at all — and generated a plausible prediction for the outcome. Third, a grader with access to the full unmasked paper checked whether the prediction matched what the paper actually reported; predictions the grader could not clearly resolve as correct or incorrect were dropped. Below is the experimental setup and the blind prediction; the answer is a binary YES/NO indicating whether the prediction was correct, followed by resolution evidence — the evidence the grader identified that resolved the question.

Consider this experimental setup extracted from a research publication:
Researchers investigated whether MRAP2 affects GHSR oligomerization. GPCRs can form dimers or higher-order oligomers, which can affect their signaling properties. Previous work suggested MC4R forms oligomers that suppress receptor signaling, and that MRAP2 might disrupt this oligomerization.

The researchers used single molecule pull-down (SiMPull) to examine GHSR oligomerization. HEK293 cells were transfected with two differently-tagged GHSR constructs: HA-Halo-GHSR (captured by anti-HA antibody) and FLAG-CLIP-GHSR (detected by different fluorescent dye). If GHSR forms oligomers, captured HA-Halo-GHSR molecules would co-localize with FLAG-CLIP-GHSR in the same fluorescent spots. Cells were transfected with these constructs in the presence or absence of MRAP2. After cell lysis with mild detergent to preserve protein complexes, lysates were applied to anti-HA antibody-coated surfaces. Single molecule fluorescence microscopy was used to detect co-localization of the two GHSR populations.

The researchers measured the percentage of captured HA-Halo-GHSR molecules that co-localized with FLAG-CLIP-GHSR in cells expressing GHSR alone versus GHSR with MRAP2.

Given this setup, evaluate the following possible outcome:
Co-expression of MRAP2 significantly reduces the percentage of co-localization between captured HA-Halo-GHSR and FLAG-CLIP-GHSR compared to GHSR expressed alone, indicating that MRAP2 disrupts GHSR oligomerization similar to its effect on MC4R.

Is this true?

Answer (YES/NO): YES